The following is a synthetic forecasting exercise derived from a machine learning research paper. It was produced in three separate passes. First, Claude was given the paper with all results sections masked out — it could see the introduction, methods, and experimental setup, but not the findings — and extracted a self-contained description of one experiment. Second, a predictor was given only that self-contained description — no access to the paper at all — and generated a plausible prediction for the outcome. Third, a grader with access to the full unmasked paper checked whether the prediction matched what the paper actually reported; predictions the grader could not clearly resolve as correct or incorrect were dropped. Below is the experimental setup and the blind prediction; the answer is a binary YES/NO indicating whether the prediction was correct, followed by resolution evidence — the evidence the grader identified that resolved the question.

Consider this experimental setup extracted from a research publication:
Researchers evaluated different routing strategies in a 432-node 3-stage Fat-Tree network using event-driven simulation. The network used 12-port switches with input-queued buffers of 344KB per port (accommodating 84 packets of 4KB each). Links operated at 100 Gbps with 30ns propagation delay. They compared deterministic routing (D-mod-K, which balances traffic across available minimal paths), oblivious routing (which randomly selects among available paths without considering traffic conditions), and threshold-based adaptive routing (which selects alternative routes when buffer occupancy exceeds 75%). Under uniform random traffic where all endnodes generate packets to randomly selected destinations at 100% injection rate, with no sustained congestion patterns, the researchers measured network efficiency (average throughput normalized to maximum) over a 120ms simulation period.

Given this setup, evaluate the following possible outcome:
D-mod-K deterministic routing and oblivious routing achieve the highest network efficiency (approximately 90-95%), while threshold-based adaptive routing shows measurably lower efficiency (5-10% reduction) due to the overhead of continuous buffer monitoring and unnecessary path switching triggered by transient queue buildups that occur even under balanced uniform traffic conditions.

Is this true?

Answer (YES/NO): NO